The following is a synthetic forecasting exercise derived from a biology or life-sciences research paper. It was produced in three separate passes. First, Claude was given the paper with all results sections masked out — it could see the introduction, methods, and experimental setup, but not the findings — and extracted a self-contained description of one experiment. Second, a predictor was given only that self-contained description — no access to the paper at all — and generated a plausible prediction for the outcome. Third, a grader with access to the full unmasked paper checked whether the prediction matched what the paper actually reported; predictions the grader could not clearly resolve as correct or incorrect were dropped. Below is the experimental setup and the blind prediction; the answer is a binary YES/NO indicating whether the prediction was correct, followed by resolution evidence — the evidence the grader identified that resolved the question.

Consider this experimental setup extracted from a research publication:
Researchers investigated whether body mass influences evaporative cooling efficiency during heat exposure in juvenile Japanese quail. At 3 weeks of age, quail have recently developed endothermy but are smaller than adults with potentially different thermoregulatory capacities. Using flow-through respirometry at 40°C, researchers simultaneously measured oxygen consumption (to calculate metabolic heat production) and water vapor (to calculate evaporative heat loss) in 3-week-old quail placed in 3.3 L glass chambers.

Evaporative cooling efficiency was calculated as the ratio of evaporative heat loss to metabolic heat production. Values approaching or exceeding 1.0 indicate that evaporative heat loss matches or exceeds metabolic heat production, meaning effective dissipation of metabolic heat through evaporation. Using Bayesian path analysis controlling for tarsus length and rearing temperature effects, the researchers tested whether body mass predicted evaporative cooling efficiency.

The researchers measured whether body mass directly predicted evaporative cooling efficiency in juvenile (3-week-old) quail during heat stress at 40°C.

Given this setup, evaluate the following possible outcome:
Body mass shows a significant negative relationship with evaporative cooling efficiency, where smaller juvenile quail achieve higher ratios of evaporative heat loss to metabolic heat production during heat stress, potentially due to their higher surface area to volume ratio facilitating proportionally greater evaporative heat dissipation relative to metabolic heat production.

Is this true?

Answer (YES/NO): YES